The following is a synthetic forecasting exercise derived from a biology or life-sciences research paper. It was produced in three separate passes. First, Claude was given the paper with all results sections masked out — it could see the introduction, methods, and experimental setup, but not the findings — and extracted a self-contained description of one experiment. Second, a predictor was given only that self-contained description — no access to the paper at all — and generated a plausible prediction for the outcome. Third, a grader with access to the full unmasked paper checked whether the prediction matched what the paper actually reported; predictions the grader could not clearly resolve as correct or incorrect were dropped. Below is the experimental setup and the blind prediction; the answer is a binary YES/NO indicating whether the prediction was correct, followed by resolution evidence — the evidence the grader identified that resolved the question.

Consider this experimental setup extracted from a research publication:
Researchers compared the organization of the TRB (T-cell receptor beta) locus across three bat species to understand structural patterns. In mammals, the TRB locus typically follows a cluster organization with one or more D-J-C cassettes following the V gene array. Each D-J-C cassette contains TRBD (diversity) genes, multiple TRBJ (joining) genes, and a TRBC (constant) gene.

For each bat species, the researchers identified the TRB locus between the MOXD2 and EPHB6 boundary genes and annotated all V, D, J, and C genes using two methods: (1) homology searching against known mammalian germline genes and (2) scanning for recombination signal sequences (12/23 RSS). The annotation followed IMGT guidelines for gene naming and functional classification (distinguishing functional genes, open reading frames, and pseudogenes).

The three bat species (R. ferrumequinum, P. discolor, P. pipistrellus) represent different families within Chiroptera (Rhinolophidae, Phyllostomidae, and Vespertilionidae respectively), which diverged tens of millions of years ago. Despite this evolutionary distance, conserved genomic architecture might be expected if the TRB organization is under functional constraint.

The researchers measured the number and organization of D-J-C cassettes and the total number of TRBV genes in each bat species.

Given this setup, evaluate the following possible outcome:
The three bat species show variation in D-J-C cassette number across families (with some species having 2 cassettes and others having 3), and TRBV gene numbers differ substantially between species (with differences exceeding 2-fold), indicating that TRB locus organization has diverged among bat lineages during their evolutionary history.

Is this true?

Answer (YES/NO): NO